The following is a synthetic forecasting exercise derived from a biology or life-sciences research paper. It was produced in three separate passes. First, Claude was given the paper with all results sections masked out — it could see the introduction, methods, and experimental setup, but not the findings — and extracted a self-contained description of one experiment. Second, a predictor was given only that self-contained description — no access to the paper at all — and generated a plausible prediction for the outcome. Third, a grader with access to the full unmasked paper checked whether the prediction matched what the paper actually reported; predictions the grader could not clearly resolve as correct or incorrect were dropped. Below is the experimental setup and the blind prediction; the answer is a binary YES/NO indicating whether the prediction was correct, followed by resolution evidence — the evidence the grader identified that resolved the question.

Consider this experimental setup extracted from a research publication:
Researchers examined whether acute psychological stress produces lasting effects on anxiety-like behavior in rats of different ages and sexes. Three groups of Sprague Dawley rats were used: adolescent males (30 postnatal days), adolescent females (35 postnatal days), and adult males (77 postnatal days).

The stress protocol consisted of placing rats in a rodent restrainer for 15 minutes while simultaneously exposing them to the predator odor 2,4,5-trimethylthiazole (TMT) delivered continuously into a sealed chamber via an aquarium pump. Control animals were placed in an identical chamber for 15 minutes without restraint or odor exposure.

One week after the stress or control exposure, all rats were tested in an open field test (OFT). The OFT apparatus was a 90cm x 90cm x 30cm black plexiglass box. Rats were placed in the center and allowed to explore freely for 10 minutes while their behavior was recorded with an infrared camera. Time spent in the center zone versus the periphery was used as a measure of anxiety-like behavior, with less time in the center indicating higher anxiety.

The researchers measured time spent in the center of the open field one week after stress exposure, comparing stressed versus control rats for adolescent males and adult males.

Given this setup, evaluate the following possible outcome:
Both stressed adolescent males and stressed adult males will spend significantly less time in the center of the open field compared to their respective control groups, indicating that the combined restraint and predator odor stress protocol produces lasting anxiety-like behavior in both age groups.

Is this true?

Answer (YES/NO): NO